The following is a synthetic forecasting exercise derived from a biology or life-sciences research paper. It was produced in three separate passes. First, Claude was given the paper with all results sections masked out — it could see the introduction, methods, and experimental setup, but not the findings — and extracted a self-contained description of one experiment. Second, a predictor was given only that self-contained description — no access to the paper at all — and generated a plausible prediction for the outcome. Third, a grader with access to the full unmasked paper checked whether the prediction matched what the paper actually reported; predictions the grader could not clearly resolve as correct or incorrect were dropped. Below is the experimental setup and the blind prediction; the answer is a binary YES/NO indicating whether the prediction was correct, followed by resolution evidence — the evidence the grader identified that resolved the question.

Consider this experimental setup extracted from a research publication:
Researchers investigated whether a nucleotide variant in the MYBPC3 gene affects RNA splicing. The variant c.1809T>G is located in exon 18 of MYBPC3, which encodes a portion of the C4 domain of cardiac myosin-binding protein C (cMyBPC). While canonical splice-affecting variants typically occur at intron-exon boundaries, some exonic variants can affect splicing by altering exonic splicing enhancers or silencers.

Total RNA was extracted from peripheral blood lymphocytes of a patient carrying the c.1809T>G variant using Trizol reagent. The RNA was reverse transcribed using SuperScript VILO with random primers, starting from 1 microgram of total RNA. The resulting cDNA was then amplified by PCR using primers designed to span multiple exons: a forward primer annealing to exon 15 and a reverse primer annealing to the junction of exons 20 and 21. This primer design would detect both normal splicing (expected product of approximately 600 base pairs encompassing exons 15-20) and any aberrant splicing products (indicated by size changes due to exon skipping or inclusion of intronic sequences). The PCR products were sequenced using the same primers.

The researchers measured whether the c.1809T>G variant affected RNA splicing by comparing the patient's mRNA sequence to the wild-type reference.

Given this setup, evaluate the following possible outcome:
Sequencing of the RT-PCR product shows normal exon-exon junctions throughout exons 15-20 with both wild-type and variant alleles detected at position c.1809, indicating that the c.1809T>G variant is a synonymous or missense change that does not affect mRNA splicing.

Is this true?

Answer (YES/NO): NO